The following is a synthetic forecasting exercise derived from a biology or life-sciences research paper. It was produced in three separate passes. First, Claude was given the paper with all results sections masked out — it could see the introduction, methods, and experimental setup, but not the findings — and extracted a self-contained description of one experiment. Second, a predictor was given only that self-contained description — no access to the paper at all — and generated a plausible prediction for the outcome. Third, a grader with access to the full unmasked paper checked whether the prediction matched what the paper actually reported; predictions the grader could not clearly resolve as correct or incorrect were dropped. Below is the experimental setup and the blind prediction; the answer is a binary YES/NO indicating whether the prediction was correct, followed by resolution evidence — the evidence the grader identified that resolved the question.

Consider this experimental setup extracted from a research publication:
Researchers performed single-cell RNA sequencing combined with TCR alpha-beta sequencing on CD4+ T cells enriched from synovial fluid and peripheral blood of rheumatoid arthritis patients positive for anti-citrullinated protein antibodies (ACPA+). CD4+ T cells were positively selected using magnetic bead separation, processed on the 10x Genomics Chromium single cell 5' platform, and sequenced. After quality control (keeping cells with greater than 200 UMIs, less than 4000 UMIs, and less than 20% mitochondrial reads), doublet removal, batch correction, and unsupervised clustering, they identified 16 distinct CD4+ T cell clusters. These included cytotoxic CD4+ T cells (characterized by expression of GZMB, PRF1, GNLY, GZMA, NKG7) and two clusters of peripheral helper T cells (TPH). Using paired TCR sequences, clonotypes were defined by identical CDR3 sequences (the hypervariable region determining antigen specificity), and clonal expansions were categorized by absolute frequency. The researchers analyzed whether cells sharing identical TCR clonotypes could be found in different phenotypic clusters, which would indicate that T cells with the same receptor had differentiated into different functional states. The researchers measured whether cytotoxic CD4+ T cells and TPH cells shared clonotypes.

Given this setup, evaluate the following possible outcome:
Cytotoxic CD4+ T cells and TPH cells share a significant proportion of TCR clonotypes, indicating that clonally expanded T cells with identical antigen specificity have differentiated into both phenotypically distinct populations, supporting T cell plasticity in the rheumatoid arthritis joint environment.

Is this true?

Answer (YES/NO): NO